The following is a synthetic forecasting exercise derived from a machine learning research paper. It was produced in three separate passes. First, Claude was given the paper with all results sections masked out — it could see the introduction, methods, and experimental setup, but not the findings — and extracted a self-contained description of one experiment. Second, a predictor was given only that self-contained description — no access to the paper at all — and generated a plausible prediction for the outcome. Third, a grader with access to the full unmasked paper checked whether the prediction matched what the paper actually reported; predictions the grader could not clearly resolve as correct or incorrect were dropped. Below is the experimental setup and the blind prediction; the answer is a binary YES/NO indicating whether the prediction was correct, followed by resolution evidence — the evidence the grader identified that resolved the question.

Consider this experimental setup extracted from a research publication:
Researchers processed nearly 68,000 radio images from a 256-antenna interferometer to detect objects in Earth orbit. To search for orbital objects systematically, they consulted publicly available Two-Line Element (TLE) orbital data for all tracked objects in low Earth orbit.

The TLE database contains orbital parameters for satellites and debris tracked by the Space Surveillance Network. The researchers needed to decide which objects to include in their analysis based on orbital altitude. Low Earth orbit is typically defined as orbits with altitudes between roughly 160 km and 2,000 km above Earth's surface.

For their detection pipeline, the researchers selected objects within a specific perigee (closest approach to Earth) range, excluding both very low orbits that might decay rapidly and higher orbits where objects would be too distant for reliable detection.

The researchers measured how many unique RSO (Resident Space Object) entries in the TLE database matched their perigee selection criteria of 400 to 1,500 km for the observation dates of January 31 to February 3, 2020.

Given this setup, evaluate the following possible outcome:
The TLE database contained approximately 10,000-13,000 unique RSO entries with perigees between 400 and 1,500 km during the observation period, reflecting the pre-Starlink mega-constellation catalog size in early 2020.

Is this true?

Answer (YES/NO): NO